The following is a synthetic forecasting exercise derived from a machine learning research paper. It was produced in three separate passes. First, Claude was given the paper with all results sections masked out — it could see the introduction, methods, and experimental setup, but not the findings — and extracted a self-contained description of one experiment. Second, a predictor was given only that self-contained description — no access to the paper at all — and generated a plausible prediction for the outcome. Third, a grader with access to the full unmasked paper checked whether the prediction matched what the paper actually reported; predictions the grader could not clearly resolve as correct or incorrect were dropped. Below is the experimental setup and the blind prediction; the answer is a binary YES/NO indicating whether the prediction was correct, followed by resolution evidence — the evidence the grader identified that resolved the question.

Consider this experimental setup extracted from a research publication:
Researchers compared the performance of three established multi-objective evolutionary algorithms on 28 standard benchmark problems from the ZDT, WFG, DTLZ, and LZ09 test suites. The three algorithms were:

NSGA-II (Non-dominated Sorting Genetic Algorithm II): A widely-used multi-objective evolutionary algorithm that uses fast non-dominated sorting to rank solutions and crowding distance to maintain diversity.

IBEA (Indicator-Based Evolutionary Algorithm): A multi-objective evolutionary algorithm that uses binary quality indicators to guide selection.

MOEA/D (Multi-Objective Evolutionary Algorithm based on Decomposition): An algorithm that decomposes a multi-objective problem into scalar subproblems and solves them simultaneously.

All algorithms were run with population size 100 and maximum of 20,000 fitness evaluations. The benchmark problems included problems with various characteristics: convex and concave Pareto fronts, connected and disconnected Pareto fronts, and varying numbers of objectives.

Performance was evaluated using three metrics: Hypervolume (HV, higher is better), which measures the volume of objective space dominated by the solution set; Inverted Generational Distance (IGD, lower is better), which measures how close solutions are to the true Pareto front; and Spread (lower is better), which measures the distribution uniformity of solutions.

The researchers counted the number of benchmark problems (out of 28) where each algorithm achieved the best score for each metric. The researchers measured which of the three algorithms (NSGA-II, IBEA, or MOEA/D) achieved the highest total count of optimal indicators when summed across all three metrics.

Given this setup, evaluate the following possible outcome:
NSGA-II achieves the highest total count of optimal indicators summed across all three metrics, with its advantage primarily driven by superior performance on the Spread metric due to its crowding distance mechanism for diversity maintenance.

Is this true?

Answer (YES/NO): NO